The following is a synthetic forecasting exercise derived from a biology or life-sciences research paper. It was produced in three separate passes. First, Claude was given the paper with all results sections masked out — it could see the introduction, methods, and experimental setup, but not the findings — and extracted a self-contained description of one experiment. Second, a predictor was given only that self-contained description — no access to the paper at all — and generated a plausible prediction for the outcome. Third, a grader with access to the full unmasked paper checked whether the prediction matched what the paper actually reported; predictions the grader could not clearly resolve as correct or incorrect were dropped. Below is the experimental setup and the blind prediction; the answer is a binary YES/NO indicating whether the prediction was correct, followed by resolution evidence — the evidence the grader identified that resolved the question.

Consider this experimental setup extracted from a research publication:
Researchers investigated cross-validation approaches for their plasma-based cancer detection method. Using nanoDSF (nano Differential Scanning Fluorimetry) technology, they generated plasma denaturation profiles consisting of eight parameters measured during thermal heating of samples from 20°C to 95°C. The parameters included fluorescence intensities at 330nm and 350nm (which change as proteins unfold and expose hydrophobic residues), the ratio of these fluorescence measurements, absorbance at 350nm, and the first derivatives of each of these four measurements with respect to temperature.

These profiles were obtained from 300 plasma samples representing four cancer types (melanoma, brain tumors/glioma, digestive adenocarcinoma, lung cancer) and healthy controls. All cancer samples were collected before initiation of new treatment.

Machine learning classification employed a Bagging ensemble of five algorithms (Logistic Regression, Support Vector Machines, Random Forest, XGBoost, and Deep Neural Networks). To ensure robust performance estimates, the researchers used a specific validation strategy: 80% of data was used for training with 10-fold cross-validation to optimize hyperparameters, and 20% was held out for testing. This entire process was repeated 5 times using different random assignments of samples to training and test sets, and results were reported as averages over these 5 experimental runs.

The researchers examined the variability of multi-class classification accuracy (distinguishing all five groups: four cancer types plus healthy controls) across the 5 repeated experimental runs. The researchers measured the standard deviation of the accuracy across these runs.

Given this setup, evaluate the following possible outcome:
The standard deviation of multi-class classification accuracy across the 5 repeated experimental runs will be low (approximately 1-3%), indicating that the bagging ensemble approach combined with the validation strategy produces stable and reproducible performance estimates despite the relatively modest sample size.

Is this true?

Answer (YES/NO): NO